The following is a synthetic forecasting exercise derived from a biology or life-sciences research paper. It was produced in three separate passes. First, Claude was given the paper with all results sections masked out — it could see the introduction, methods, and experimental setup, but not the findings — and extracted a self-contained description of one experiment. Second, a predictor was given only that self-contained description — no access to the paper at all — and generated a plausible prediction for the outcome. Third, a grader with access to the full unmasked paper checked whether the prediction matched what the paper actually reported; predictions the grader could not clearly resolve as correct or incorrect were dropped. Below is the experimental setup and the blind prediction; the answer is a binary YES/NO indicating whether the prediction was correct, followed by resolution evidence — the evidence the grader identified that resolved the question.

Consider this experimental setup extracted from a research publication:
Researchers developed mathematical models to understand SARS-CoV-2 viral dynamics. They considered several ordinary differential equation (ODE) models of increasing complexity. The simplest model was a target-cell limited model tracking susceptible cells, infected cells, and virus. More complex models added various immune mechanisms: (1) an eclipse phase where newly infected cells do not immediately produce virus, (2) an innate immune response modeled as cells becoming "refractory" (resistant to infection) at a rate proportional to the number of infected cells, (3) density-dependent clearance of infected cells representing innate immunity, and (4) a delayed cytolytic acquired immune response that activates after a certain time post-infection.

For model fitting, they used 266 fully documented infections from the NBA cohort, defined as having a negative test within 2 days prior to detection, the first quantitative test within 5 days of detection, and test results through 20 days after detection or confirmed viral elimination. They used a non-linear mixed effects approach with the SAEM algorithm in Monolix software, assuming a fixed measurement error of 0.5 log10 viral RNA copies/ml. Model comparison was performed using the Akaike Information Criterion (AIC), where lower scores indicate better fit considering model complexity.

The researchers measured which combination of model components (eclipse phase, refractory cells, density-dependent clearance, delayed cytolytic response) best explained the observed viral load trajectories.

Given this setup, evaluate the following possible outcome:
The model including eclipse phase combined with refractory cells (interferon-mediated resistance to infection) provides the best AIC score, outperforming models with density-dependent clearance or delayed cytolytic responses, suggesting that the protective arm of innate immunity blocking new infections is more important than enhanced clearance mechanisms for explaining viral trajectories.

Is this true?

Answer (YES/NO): NO